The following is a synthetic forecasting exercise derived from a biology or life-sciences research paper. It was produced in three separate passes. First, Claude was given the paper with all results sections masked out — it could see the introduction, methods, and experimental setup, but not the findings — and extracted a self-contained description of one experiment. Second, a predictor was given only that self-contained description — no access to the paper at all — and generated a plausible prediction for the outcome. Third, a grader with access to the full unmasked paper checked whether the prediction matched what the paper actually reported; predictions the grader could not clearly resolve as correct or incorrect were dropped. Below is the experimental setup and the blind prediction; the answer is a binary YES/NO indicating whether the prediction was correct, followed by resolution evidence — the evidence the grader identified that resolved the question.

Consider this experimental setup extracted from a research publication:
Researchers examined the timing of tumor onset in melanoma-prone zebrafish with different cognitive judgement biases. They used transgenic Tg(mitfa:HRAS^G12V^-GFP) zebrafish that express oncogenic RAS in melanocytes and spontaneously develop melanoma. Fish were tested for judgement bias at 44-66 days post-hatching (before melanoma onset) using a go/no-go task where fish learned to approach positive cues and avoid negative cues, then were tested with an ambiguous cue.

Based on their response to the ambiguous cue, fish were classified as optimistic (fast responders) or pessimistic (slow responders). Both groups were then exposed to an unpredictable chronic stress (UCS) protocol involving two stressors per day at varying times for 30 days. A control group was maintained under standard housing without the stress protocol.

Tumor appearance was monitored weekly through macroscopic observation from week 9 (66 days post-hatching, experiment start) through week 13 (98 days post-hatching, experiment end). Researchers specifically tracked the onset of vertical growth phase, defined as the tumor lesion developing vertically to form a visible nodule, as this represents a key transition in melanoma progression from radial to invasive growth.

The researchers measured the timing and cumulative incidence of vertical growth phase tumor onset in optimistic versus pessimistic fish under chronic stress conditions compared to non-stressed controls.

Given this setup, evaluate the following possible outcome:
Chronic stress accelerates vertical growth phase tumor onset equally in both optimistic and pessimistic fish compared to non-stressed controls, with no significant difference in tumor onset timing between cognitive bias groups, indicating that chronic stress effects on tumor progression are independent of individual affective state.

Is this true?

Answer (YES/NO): NO